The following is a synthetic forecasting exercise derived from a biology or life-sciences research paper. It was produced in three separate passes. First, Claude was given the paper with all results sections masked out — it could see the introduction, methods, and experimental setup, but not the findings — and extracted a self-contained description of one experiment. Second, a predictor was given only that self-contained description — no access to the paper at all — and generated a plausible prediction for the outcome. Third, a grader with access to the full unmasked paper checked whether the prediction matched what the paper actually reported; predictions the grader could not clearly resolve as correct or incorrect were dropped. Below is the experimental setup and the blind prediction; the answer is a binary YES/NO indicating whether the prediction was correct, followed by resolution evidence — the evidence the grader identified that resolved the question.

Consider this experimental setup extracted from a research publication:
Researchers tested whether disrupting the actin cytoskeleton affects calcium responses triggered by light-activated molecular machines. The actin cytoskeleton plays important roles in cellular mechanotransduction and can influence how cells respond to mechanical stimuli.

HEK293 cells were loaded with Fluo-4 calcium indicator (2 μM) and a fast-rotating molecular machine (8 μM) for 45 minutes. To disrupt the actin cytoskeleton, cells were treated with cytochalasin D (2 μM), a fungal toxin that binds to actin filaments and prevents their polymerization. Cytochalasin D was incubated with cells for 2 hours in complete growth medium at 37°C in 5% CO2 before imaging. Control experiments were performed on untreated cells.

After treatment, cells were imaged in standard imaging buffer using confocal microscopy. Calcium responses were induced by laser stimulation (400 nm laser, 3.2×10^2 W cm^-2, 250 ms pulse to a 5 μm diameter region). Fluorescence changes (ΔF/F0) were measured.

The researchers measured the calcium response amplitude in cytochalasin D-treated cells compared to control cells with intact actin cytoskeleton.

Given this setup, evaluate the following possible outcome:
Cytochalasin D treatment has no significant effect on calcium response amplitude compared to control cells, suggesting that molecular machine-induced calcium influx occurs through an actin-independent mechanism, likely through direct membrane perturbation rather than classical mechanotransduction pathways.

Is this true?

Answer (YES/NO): NO